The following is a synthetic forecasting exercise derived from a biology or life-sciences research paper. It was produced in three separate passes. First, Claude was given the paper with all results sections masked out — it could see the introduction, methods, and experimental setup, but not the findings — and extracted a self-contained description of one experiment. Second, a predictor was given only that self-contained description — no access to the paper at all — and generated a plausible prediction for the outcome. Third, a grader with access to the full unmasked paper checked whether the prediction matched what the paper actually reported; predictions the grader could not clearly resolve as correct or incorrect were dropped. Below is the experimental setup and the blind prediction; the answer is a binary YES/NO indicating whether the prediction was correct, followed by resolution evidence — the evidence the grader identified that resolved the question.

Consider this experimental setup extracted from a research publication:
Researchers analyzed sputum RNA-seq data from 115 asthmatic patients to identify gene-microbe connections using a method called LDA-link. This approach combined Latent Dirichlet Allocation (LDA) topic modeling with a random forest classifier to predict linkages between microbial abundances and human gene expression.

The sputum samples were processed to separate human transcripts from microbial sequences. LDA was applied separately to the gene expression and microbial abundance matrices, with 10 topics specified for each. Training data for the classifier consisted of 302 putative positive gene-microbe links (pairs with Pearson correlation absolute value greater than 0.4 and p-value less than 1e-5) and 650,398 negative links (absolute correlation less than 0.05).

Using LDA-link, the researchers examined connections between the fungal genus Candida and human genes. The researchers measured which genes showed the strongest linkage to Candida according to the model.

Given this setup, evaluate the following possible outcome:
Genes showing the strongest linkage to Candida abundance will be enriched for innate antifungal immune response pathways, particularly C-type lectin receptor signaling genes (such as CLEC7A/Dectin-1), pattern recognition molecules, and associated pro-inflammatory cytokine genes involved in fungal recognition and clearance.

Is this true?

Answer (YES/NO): NO